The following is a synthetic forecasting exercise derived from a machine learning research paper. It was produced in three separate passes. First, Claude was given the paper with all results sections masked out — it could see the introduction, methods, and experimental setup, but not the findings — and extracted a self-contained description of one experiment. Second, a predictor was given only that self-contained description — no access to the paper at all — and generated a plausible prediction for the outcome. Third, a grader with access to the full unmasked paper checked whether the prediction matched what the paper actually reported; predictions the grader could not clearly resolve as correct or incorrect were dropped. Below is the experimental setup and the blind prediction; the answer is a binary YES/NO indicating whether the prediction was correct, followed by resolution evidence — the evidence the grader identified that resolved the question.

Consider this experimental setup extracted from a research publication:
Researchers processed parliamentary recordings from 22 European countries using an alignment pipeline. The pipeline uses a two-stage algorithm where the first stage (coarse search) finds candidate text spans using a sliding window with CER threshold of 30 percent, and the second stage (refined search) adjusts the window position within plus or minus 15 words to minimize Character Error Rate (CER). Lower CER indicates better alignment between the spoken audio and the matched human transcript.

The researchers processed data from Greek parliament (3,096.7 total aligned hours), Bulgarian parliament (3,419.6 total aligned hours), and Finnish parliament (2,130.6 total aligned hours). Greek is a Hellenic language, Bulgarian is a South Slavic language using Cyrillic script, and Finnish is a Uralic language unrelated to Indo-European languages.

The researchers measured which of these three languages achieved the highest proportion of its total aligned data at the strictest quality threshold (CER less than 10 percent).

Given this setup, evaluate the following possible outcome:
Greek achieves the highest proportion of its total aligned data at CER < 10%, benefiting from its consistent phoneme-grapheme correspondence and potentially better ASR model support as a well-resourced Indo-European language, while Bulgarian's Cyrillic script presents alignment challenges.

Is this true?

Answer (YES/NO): NO